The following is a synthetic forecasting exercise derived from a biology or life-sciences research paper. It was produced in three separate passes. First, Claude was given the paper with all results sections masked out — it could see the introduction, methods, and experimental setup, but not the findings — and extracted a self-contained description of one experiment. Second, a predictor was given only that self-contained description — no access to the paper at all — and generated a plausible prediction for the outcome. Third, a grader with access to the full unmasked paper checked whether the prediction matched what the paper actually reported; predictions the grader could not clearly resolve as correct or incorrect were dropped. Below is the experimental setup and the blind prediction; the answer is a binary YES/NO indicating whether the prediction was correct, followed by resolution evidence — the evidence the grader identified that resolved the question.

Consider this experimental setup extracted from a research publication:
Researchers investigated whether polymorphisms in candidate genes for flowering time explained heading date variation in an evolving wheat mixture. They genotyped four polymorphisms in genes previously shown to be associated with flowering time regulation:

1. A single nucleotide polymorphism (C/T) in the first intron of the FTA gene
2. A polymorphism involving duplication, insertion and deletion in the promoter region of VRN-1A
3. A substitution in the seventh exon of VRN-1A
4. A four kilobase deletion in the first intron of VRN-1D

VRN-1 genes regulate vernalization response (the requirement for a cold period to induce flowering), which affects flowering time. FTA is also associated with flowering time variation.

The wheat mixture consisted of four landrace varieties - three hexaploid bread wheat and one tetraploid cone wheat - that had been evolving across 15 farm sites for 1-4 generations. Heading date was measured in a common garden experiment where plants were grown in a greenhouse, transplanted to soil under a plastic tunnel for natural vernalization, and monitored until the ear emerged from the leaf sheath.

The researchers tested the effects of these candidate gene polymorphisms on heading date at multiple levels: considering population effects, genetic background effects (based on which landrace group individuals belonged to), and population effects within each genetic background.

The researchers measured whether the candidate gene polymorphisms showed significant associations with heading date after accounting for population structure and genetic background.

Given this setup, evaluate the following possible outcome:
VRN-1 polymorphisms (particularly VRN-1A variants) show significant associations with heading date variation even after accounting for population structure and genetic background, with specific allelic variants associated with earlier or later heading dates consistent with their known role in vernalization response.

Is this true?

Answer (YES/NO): NO